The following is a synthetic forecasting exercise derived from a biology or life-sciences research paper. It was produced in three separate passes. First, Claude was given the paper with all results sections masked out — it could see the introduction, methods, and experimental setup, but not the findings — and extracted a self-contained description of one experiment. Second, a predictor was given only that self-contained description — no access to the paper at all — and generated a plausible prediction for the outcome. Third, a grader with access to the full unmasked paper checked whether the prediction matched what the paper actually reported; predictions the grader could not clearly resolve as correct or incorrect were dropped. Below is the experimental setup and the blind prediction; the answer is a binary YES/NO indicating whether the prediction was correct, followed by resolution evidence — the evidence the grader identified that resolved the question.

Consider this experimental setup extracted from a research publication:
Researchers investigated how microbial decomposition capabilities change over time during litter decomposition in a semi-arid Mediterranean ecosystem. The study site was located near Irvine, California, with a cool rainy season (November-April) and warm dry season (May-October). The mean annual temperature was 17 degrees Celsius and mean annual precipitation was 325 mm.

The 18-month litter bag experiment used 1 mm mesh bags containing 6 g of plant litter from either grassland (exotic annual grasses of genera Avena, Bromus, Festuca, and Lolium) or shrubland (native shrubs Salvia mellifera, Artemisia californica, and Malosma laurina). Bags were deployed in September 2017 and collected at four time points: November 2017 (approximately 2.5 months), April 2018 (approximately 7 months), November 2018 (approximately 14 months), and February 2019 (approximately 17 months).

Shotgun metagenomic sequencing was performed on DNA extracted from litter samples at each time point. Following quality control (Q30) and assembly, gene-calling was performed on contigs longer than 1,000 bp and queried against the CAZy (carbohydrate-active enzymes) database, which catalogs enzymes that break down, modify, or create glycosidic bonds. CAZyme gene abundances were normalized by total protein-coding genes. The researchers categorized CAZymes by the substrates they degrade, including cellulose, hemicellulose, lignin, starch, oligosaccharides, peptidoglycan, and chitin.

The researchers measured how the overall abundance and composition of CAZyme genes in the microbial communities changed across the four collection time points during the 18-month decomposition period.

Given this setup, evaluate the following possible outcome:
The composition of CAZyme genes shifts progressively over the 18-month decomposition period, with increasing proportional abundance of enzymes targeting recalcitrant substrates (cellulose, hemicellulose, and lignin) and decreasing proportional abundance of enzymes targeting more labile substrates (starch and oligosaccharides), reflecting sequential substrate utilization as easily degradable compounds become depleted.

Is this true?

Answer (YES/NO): NO